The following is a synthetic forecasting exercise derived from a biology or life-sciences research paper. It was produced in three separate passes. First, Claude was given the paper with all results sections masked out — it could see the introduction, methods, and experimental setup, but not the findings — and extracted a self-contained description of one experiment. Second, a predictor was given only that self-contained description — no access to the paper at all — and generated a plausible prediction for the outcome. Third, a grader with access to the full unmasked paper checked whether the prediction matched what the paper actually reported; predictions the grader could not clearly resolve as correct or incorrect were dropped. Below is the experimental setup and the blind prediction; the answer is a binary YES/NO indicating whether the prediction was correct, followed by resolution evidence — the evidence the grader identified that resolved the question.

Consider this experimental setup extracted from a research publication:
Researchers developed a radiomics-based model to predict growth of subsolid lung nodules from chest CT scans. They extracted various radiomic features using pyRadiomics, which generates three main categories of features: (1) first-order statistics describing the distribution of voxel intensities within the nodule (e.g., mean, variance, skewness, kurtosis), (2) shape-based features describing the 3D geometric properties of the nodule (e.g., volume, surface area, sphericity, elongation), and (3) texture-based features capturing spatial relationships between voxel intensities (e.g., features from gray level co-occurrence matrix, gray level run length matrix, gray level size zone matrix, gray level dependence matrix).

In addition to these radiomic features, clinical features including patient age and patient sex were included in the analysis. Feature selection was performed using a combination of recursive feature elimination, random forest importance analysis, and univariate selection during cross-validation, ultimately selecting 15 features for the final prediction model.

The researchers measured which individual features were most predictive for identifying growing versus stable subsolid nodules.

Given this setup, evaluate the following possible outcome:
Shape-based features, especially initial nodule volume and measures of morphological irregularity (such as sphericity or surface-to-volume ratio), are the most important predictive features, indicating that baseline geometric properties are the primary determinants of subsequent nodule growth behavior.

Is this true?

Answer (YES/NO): NO